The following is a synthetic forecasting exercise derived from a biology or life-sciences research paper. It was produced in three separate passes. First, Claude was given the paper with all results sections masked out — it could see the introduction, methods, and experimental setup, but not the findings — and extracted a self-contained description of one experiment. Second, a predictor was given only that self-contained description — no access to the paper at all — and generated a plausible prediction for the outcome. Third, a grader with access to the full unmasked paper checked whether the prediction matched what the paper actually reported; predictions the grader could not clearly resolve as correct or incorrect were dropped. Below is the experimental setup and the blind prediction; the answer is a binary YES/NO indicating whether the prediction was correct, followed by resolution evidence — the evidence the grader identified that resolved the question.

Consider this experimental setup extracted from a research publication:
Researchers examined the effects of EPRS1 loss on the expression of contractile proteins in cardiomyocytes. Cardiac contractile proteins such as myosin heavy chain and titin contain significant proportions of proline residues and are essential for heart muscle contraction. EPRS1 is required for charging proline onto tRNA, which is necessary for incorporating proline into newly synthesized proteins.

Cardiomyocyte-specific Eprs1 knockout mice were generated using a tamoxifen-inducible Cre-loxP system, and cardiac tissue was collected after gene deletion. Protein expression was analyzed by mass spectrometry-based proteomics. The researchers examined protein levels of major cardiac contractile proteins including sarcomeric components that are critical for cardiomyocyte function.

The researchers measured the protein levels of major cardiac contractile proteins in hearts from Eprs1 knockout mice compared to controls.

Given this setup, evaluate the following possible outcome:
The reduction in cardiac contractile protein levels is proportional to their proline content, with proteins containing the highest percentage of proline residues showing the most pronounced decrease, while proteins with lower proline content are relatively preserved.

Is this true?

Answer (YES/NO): NO